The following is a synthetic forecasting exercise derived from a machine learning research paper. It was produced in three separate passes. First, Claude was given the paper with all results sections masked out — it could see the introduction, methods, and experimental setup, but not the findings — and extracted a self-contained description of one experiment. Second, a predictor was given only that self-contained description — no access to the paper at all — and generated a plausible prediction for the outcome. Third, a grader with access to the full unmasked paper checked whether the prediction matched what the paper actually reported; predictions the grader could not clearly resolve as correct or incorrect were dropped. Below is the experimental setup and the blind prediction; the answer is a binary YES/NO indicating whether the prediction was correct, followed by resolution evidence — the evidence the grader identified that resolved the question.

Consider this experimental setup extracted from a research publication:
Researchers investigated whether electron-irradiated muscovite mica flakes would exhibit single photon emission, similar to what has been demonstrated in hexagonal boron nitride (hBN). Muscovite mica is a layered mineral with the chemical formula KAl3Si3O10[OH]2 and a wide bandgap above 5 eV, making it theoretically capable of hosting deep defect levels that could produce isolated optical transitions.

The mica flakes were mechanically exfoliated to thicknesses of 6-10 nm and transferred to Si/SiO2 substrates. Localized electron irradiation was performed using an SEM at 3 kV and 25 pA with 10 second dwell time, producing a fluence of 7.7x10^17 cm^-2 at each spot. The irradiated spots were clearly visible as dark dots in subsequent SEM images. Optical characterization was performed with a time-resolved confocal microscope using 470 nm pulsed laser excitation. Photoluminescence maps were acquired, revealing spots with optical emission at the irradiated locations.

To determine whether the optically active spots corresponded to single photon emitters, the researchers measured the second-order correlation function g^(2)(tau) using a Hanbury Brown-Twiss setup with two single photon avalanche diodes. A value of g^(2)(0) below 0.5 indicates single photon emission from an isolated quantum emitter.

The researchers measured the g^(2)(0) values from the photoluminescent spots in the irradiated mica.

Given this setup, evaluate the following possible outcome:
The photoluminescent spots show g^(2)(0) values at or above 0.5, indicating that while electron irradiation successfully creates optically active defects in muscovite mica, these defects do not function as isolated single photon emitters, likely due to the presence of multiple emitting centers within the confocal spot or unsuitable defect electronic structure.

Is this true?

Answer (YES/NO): YES